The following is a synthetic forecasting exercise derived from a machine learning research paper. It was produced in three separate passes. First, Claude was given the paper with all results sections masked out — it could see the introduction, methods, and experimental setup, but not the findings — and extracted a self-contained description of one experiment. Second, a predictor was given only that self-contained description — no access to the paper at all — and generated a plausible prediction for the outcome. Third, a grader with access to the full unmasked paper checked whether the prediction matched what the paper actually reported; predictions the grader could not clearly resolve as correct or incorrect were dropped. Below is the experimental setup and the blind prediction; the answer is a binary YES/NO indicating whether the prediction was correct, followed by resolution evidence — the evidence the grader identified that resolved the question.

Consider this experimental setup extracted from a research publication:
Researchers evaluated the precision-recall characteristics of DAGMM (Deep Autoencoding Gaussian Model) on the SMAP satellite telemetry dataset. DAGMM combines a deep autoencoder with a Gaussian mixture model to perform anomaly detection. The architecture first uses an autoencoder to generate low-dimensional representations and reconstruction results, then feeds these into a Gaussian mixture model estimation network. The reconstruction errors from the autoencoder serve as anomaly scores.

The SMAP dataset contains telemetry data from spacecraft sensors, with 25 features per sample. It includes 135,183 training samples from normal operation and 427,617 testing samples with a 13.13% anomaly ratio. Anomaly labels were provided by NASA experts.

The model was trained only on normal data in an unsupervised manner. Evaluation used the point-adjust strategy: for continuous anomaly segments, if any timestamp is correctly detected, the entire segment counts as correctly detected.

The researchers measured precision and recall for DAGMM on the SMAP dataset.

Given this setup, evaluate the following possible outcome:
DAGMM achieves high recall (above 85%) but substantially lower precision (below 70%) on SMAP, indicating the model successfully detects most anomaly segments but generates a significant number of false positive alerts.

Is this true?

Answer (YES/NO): YES